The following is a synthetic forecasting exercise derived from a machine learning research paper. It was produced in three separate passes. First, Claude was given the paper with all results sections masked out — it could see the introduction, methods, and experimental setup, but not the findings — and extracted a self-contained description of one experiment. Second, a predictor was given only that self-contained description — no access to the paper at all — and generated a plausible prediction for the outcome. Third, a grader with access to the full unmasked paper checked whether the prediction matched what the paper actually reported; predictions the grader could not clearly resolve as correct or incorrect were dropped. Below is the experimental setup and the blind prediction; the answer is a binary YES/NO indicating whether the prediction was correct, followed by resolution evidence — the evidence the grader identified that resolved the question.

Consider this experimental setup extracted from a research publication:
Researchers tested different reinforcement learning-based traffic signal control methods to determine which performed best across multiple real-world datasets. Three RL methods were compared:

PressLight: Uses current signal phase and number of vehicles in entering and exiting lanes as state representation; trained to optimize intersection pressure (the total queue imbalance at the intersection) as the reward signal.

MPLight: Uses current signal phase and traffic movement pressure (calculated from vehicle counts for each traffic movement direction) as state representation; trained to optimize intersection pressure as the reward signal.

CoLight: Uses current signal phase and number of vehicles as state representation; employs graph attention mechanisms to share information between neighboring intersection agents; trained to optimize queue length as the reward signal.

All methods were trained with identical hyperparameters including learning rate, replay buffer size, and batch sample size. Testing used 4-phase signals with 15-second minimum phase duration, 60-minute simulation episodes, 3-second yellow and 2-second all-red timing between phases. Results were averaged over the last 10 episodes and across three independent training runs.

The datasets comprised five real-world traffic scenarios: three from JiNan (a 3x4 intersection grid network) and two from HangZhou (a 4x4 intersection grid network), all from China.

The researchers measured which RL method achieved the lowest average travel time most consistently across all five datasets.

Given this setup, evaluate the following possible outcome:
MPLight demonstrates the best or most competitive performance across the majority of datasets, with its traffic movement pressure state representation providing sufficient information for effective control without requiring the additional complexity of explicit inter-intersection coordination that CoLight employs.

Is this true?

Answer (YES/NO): NO